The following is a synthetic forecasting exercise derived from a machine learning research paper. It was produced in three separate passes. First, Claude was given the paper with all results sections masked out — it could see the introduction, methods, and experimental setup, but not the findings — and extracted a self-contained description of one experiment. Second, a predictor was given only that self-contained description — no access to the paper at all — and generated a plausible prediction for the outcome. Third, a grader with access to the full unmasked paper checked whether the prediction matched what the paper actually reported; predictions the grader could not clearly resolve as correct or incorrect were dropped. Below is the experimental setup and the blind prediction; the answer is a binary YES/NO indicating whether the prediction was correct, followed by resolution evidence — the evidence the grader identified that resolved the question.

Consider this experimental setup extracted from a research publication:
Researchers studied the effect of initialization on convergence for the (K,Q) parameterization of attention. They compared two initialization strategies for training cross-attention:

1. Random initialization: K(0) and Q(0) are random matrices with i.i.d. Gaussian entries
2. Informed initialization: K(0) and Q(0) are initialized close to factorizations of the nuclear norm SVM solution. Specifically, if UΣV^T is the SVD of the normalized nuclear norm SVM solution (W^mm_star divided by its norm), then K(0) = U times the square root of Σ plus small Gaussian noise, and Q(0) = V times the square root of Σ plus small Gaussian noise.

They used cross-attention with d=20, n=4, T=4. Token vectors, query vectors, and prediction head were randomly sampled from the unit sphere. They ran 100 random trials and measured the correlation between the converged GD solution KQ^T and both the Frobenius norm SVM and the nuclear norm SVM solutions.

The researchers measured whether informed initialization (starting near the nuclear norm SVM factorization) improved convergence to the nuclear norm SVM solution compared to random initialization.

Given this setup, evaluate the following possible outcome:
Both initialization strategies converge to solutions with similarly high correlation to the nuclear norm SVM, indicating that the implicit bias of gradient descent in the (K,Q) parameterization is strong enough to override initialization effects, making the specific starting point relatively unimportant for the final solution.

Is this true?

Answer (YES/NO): NO